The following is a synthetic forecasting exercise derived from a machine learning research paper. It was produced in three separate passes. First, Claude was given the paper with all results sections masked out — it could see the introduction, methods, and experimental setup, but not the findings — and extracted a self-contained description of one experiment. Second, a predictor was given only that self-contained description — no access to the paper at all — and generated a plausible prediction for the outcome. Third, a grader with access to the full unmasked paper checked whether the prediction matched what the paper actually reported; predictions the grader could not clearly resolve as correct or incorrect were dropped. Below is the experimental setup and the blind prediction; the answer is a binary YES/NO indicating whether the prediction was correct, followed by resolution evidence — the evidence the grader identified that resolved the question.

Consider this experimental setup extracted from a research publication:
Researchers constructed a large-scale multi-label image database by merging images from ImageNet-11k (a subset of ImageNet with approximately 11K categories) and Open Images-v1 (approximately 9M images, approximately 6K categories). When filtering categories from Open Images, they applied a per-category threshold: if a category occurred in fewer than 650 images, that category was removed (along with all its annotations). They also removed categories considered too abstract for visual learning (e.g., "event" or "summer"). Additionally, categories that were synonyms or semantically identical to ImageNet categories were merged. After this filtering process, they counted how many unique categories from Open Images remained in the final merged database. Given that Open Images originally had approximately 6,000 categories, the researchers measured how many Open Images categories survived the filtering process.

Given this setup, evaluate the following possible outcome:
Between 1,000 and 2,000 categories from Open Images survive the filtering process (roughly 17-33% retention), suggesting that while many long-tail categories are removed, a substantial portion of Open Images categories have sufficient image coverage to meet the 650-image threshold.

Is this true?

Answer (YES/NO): YES